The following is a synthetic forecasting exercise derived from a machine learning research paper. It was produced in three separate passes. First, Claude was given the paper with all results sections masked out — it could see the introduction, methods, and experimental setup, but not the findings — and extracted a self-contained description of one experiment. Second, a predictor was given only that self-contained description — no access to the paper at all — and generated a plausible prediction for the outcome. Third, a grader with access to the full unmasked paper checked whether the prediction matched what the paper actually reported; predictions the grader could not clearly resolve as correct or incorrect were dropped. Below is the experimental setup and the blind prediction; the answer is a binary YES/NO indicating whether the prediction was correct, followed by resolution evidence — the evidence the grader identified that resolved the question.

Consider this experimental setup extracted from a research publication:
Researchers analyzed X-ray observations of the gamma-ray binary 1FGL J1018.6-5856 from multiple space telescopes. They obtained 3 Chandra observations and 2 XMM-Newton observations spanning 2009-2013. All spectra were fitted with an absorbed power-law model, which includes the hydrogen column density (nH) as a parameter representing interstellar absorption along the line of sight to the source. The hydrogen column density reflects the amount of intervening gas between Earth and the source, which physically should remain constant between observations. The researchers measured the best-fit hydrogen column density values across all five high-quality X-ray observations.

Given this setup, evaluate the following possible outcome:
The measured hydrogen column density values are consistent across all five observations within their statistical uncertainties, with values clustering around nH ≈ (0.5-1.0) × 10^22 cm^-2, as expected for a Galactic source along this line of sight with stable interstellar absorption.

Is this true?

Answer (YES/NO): NO